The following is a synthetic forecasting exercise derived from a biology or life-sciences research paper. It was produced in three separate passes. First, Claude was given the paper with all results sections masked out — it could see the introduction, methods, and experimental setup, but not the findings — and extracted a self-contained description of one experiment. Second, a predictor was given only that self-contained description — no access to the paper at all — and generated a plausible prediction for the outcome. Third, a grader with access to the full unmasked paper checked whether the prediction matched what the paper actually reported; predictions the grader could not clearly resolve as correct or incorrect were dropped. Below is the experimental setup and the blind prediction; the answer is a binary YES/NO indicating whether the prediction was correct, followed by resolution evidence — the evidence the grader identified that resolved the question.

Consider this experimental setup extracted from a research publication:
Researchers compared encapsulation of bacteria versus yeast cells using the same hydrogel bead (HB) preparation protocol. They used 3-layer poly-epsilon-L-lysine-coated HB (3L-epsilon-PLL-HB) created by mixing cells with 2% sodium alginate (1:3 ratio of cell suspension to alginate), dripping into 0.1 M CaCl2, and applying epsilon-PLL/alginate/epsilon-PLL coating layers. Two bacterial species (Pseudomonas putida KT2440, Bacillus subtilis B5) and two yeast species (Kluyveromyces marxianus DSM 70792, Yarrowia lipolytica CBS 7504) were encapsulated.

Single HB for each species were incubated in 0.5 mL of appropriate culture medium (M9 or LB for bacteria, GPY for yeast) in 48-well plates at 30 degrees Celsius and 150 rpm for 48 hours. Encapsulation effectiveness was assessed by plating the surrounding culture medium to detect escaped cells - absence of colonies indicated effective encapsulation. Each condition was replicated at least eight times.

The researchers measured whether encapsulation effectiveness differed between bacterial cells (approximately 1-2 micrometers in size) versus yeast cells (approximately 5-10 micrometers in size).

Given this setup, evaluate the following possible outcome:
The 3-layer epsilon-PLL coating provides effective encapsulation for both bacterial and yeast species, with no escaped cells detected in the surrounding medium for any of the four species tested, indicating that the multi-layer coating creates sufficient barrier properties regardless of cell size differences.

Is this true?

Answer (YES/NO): YES